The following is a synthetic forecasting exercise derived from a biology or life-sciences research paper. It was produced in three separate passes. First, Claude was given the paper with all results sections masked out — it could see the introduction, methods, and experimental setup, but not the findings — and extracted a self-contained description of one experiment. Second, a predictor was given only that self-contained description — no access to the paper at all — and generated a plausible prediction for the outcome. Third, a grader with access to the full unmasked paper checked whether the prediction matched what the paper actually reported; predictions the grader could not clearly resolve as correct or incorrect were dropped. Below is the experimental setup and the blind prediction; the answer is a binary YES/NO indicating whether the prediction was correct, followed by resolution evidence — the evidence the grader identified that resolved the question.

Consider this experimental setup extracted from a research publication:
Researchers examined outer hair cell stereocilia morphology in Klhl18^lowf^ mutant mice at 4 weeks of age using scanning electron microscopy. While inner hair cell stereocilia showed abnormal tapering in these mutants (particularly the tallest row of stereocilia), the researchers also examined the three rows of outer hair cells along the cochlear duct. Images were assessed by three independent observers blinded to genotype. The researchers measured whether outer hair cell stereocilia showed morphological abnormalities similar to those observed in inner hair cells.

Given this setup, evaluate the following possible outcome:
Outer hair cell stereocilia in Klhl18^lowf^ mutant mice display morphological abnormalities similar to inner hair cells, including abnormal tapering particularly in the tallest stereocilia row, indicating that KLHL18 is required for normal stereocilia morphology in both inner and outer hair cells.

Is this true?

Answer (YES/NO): NO